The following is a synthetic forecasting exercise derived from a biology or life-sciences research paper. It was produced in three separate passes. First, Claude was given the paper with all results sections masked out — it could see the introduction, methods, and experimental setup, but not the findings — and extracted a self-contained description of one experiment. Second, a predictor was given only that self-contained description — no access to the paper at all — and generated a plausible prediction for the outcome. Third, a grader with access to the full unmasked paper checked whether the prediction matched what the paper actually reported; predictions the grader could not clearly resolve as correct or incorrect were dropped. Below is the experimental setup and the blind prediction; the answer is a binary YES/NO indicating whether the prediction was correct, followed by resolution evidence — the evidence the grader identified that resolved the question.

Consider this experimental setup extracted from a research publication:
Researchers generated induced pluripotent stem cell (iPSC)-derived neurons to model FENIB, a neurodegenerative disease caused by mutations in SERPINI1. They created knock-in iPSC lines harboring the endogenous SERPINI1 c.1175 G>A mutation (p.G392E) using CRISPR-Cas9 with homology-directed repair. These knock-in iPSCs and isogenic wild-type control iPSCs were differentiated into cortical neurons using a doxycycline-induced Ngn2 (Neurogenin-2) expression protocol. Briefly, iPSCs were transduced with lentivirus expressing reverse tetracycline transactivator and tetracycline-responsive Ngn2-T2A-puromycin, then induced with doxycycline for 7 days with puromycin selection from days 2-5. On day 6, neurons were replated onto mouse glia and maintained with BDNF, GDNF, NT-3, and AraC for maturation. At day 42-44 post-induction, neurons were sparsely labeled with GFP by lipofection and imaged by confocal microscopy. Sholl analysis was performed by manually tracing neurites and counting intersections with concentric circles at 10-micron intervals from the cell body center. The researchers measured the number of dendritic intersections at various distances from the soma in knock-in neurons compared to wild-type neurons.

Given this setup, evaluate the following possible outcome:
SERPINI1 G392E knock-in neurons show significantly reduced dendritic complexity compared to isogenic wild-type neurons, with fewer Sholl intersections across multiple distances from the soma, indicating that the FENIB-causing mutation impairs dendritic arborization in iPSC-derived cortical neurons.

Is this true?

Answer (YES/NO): YES